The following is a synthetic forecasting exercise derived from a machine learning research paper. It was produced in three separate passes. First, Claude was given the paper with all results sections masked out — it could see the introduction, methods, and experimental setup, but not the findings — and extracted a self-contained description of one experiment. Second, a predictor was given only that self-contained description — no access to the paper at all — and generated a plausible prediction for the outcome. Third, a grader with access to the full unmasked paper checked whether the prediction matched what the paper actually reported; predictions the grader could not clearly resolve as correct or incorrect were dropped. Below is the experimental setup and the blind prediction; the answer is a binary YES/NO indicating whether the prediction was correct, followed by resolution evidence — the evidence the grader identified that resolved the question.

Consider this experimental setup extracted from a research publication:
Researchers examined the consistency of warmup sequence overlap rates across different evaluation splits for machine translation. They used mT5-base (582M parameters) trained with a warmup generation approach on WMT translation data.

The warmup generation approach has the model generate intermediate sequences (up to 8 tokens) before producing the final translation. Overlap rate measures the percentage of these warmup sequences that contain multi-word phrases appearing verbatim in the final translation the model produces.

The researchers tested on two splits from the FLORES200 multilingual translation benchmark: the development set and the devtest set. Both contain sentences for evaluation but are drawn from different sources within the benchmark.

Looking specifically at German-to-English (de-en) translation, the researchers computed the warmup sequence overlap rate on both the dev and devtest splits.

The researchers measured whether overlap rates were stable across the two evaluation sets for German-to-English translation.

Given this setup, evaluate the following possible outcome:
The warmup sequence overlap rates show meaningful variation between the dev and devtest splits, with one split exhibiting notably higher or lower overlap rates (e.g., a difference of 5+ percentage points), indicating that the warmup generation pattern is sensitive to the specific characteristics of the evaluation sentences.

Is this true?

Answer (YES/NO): NO